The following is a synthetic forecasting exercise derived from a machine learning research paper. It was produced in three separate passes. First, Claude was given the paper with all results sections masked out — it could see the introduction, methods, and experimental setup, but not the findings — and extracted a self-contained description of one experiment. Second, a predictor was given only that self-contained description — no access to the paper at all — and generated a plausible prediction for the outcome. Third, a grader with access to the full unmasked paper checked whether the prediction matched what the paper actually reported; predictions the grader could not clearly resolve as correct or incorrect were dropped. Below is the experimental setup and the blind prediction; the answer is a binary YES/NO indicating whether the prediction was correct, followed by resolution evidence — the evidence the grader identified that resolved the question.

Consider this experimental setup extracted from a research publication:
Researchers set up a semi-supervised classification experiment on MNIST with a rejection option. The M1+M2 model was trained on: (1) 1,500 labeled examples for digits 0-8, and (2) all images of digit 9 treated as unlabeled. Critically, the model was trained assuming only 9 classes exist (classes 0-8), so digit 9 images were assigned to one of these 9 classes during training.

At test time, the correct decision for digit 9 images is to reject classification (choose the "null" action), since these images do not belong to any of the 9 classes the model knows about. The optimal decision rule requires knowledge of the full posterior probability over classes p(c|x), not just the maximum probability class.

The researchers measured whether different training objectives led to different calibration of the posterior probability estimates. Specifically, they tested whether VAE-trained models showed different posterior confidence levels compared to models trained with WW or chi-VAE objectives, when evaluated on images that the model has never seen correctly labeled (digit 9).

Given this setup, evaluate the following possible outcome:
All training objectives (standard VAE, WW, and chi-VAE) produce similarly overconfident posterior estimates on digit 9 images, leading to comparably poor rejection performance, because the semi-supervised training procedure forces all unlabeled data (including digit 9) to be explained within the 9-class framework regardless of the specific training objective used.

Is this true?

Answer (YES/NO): NO